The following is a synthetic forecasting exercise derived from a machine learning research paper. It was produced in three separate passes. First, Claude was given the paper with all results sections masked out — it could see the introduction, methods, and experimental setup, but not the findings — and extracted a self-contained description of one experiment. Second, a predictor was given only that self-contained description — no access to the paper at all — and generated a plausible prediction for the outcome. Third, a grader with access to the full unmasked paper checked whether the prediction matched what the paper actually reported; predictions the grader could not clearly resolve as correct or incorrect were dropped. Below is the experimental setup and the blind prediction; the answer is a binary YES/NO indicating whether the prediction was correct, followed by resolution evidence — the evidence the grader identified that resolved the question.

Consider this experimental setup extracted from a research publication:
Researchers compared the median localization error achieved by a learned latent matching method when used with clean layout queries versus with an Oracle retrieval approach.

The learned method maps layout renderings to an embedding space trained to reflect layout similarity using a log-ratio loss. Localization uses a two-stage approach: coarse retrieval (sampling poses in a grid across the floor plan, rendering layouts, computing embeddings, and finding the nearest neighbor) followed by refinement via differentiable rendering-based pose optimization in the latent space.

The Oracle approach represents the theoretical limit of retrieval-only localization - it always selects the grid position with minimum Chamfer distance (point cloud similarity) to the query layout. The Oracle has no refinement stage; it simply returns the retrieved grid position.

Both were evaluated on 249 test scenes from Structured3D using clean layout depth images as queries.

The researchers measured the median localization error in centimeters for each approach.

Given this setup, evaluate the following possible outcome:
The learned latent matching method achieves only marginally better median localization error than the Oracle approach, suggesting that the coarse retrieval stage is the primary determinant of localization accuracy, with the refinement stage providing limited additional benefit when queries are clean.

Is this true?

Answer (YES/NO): NO